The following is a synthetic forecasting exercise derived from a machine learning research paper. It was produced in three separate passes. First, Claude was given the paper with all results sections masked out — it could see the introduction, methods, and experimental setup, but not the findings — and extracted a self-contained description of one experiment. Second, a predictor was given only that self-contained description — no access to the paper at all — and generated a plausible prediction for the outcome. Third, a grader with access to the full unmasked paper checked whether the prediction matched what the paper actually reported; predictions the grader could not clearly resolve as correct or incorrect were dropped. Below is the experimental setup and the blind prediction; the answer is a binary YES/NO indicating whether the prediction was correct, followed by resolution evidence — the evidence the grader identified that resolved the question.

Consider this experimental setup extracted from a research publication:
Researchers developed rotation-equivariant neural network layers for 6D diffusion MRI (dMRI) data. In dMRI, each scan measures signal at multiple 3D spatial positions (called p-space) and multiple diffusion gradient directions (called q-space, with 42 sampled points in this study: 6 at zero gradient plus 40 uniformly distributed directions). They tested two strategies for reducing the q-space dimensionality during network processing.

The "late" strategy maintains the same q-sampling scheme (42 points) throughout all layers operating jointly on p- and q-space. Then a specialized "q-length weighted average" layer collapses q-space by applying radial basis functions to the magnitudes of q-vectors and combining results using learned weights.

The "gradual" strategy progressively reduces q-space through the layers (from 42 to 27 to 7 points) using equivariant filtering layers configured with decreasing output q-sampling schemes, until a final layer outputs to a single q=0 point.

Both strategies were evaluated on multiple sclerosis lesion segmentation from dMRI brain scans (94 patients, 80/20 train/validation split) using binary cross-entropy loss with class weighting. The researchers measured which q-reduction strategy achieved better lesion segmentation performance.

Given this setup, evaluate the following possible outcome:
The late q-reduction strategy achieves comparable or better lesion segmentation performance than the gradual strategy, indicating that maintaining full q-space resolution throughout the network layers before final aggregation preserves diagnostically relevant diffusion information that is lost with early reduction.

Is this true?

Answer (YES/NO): YES